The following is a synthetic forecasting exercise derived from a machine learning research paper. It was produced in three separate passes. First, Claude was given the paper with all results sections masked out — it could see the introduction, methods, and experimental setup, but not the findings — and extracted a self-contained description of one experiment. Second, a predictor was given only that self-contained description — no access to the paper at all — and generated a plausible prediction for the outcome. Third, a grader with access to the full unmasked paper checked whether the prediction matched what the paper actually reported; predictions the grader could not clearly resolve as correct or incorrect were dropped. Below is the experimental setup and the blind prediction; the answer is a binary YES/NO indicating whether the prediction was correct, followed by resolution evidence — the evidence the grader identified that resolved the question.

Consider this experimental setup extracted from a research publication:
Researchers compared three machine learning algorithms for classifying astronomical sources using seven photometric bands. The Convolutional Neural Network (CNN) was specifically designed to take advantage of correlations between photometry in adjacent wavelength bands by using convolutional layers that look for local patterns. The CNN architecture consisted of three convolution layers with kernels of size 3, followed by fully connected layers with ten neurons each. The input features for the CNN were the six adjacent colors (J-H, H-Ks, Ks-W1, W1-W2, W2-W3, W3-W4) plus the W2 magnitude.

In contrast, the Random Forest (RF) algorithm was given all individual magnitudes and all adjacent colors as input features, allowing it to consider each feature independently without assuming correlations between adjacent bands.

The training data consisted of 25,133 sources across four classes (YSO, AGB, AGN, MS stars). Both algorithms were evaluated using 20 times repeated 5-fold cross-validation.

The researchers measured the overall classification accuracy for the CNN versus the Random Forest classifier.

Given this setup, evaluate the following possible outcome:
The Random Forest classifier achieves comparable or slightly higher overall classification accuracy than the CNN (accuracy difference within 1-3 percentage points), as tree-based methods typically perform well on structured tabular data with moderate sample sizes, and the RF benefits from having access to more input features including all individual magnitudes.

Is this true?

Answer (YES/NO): NO